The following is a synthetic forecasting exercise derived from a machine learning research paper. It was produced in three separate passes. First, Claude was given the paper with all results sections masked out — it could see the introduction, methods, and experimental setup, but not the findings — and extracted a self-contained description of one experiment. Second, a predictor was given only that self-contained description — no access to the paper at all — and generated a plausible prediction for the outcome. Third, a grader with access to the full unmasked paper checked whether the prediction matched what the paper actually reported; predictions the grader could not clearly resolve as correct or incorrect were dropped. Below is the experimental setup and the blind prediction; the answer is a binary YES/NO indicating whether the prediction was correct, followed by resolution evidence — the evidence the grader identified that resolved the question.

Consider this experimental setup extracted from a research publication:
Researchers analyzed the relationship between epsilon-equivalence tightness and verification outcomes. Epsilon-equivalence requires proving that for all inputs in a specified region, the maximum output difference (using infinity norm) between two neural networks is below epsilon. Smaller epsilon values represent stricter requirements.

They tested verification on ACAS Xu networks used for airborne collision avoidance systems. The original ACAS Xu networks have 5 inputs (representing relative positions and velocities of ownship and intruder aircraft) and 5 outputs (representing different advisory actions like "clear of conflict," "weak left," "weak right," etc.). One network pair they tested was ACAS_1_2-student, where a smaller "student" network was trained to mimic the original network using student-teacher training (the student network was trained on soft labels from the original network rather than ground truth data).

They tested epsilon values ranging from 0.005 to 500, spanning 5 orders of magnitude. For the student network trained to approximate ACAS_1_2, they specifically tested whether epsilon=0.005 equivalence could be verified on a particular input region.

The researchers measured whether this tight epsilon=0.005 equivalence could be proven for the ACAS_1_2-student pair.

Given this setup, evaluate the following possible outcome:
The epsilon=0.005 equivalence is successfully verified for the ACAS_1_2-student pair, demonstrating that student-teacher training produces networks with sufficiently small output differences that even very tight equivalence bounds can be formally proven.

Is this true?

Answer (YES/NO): NO